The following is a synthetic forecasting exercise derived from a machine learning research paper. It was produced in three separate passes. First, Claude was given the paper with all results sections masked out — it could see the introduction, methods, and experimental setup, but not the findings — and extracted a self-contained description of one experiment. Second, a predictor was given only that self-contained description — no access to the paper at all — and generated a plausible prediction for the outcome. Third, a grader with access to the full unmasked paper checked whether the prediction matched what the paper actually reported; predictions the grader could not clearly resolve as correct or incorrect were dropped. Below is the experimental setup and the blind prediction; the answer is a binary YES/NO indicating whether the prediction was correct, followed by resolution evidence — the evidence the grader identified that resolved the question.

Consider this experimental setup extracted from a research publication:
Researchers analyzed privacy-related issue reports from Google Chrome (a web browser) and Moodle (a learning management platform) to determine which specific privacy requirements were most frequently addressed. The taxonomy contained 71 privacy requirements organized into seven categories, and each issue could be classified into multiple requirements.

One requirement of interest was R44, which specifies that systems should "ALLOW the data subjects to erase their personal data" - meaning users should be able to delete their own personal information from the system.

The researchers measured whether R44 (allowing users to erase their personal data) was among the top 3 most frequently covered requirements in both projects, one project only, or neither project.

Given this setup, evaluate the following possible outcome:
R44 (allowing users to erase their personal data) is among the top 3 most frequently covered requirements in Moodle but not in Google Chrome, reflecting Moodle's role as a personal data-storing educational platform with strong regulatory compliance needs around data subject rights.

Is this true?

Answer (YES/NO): NO